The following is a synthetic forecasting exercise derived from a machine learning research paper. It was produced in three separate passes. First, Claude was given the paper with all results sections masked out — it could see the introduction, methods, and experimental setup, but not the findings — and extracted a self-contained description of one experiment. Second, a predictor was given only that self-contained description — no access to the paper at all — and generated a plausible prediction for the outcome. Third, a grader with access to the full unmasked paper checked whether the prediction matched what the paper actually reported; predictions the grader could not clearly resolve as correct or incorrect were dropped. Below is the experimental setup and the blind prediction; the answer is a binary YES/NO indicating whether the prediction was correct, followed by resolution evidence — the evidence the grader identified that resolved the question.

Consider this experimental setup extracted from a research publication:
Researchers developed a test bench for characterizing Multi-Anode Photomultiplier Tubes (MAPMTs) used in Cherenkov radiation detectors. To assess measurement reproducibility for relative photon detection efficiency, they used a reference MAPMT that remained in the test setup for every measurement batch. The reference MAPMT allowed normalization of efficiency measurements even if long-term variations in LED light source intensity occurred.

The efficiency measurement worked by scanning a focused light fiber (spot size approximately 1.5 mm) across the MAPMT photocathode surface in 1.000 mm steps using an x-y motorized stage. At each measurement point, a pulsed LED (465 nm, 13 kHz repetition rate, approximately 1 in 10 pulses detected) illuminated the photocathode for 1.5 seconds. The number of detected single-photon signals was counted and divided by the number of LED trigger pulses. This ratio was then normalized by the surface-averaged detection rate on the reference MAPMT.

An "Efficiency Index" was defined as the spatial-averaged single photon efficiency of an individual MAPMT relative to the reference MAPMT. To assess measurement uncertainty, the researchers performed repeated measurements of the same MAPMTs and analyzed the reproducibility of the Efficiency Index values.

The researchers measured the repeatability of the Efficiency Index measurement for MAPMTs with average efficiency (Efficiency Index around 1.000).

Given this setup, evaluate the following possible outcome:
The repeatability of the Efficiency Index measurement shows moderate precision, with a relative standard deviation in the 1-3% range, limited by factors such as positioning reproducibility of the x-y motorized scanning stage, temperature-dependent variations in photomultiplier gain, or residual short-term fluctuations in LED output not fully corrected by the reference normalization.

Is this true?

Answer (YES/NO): NO